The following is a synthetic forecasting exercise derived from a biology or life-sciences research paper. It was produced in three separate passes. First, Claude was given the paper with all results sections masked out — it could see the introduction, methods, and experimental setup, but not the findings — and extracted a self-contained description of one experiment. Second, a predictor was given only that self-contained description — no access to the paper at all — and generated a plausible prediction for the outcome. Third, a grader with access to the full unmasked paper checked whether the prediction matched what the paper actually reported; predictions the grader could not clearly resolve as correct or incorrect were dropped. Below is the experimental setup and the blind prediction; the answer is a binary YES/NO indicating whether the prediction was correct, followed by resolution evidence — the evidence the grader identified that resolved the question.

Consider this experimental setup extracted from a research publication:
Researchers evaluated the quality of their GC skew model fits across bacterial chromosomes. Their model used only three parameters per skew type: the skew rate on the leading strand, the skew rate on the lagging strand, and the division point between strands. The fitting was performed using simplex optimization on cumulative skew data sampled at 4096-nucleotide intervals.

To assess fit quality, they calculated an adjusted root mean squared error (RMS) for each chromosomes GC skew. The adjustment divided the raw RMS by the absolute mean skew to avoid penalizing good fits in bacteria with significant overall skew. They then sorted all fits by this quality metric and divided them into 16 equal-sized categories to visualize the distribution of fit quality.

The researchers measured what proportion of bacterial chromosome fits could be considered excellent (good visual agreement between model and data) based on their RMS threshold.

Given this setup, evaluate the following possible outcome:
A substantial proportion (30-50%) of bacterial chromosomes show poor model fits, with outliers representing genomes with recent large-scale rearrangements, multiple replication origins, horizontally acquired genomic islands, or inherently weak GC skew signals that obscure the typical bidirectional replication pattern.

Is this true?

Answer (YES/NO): NO